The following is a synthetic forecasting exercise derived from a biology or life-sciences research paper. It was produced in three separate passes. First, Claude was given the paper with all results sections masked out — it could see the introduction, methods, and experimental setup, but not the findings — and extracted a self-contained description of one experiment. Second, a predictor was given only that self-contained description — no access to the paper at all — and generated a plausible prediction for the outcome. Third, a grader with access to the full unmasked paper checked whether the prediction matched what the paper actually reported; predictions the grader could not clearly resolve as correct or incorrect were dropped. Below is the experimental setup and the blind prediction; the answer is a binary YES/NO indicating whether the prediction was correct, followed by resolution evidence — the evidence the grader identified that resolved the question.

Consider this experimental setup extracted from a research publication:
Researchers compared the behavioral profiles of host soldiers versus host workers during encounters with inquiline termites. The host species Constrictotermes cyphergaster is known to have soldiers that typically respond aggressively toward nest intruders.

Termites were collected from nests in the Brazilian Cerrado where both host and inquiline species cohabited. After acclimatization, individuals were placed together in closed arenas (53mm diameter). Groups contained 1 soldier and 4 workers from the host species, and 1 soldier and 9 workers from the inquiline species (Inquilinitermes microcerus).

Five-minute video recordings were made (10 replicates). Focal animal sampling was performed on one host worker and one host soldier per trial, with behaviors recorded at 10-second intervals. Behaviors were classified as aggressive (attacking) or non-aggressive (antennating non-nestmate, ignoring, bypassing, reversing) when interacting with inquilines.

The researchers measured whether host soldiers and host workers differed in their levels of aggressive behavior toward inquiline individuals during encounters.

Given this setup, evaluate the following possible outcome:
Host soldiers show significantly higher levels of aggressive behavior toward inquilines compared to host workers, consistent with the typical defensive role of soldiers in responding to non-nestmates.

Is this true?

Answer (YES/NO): NO